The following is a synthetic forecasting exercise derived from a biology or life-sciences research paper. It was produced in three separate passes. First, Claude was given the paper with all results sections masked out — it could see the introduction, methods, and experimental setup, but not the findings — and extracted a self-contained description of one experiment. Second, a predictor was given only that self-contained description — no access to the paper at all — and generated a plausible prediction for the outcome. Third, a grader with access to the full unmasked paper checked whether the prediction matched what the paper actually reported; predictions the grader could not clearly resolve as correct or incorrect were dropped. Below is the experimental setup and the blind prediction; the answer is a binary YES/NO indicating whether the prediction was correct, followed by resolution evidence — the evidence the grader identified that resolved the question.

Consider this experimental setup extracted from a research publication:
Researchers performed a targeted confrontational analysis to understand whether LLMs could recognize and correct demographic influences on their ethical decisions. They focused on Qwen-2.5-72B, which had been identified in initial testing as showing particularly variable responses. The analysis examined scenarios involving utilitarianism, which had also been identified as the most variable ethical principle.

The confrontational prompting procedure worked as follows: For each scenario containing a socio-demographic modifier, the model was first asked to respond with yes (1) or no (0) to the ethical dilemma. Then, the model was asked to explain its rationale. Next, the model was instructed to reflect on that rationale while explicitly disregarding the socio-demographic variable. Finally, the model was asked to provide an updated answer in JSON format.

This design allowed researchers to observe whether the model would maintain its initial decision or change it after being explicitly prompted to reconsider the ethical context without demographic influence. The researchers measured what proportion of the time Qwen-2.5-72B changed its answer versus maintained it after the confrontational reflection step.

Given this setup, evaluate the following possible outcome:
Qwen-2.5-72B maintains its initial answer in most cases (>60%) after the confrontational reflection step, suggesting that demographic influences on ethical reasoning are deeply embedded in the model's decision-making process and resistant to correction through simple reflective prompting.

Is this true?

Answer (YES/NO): YES